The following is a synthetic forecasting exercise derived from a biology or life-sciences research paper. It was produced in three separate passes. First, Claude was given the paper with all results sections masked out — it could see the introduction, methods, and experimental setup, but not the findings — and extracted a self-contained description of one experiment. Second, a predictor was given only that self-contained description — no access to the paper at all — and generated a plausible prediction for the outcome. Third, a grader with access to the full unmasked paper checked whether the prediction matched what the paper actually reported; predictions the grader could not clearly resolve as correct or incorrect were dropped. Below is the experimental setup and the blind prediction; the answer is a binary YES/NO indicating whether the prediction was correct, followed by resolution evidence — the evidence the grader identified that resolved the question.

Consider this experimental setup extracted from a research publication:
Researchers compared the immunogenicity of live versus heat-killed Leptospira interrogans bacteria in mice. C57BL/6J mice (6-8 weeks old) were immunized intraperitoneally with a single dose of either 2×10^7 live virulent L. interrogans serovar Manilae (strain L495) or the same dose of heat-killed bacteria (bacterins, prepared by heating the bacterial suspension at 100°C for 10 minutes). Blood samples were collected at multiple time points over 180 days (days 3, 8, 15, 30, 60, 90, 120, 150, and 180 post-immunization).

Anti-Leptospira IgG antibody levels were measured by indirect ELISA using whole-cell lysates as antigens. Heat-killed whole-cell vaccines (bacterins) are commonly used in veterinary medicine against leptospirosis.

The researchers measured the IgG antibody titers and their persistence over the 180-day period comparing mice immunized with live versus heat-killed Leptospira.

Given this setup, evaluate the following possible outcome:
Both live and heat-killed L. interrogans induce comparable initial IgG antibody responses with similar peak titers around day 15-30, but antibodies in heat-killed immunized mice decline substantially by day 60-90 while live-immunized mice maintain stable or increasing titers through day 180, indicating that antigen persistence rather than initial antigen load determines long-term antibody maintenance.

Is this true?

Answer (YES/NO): NO